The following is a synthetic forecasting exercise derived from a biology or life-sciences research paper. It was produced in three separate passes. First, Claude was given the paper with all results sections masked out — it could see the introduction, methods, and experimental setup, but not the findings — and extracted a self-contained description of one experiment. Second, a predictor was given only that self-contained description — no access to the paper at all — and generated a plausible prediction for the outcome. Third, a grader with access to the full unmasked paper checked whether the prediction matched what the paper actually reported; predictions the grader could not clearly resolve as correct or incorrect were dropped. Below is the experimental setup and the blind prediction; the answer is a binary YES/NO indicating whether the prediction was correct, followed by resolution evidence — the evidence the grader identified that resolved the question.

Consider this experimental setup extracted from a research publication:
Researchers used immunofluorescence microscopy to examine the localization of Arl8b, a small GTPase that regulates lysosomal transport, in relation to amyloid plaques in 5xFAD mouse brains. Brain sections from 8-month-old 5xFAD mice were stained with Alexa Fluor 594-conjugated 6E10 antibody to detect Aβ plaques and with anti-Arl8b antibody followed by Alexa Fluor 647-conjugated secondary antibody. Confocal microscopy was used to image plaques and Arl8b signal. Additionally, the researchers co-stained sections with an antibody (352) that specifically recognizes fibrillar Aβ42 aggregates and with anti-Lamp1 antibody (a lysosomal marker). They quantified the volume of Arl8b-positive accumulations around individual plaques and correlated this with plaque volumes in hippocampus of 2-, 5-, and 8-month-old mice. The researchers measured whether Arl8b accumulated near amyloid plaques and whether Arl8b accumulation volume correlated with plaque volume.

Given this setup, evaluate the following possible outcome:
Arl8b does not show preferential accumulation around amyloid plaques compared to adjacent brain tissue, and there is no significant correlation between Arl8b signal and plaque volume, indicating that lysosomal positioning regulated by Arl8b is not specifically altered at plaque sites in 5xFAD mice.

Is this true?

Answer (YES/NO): NO